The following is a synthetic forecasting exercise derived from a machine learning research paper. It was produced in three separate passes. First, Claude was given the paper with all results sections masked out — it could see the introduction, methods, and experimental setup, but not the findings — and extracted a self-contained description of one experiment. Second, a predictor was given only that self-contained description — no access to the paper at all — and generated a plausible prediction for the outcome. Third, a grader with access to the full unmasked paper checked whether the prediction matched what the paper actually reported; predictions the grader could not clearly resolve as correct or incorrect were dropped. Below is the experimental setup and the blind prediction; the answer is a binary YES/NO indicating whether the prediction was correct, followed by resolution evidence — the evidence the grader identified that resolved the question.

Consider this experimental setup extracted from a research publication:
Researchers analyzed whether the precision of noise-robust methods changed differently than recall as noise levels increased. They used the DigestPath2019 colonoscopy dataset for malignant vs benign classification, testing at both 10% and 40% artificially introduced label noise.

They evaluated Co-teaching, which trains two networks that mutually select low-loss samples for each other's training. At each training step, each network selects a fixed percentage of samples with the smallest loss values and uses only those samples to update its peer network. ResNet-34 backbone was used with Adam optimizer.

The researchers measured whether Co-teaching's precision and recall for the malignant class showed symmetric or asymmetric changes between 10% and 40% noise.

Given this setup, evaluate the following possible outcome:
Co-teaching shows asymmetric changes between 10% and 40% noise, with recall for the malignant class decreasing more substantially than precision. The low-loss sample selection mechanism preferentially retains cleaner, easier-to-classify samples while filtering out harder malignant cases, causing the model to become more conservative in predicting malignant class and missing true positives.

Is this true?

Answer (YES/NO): NO